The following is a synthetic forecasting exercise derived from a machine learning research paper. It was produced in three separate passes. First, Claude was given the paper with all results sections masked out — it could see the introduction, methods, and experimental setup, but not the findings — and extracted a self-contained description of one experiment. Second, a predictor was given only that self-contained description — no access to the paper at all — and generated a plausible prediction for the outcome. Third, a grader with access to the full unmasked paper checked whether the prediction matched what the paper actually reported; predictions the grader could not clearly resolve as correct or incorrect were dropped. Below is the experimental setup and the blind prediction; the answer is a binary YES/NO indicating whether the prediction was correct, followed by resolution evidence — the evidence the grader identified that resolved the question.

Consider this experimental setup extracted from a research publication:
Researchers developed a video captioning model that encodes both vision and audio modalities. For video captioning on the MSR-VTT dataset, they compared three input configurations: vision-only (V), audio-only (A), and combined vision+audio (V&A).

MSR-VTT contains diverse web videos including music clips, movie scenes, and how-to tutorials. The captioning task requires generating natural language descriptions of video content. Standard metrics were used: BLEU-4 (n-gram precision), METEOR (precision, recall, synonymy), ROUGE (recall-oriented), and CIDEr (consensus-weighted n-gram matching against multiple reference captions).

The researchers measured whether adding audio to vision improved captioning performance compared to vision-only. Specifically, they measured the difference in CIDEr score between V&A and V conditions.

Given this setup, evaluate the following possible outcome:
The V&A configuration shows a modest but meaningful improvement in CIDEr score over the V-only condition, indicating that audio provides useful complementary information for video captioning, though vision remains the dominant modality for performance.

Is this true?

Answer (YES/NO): YES